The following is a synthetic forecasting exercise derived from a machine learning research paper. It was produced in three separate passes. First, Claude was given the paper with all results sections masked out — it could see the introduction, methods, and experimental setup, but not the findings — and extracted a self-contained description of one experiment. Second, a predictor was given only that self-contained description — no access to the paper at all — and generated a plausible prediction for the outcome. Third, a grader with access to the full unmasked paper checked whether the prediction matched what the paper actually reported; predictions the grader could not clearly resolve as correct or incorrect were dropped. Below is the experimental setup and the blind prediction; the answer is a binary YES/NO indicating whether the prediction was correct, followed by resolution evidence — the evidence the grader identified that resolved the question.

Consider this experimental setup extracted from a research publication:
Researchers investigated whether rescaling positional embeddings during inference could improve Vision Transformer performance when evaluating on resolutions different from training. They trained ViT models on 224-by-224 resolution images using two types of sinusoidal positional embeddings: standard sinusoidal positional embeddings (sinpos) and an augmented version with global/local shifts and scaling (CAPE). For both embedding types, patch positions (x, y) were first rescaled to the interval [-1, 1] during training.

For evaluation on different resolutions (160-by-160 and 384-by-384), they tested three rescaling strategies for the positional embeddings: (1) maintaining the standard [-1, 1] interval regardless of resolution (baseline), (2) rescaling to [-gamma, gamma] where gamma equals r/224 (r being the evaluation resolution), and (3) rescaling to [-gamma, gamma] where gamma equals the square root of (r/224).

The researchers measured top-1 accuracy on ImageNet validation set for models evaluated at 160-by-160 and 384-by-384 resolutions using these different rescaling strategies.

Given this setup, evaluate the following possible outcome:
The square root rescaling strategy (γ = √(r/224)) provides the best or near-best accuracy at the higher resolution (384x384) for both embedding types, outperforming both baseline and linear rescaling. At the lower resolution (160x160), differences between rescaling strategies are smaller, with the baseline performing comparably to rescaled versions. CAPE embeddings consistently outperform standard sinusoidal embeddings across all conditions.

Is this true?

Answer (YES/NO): NO